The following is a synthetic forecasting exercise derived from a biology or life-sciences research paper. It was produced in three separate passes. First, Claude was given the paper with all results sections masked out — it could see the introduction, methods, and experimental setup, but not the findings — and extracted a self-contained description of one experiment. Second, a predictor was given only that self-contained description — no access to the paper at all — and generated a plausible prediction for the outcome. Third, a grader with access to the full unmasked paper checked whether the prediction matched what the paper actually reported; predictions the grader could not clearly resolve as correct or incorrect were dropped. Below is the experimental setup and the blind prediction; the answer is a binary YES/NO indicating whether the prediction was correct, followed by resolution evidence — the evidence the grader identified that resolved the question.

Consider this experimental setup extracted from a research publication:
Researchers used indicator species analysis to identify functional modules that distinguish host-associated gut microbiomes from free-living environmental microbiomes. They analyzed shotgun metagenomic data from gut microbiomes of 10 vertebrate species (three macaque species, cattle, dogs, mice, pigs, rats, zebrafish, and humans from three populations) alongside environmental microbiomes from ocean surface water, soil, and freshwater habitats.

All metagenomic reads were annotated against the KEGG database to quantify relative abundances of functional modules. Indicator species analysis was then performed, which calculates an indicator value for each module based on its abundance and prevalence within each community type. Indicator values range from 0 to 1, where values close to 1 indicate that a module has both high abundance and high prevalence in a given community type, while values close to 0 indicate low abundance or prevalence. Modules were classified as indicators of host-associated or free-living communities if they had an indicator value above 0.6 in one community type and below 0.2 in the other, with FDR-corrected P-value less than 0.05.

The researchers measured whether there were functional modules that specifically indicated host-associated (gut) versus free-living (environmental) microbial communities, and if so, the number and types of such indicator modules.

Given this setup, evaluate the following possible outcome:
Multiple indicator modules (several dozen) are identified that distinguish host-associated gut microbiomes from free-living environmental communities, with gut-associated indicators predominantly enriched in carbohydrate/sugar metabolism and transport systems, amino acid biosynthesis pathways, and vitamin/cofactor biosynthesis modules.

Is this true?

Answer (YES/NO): NO